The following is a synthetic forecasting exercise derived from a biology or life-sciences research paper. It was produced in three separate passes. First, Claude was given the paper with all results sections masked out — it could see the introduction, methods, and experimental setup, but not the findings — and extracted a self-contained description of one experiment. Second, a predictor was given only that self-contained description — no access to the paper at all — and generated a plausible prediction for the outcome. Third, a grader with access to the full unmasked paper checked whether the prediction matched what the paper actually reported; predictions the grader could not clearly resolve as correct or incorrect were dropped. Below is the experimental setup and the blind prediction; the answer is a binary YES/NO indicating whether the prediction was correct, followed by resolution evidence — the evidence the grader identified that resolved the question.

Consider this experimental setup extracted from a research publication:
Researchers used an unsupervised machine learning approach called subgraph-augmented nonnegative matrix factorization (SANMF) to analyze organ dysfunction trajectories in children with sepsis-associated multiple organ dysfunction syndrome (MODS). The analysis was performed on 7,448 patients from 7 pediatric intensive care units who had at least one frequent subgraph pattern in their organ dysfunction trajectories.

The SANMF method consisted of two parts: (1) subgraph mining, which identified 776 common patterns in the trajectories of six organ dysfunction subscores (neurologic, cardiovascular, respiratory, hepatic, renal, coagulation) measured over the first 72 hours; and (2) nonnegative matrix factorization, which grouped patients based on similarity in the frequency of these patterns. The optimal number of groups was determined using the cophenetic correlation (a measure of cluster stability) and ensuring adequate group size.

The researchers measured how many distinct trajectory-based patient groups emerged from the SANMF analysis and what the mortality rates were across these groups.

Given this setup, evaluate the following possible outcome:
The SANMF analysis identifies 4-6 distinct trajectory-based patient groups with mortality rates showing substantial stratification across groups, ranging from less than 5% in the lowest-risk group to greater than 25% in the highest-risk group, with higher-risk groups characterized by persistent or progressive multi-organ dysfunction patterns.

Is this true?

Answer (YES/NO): NO